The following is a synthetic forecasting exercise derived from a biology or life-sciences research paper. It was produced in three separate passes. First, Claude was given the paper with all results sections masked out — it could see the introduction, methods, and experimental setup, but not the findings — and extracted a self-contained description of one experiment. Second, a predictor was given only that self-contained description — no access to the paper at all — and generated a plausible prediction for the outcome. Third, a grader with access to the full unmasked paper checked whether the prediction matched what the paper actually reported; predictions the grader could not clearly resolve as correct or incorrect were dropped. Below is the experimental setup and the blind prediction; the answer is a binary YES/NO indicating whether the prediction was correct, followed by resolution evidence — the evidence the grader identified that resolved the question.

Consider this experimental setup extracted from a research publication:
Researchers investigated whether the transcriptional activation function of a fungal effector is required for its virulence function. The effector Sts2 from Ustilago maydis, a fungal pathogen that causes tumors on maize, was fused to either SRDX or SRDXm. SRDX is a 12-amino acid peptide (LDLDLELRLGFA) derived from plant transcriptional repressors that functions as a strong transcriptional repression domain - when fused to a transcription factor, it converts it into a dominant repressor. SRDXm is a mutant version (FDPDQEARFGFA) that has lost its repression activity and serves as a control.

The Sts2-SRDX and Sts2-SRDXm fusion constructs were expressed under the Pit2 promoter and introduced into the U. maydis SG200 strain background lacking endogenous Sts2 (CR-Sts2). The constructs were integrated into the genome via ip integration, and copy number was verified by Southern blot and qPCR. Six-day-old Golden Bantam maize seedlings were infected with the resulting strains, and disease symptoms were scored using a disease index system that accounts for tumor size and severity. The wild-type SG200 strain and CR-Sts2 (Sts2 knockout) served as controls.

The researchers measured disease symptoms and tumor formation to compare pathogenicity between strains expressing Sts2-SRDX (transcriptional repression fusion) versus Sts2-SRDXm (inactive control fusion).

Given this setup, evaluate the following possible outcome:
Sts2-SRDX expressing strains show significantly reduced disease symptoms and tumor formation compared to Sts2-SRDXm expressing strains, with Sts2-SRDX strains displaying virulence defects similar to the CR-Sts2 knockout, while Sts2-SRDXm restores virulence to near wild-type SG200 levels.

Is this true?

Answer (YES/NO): NO